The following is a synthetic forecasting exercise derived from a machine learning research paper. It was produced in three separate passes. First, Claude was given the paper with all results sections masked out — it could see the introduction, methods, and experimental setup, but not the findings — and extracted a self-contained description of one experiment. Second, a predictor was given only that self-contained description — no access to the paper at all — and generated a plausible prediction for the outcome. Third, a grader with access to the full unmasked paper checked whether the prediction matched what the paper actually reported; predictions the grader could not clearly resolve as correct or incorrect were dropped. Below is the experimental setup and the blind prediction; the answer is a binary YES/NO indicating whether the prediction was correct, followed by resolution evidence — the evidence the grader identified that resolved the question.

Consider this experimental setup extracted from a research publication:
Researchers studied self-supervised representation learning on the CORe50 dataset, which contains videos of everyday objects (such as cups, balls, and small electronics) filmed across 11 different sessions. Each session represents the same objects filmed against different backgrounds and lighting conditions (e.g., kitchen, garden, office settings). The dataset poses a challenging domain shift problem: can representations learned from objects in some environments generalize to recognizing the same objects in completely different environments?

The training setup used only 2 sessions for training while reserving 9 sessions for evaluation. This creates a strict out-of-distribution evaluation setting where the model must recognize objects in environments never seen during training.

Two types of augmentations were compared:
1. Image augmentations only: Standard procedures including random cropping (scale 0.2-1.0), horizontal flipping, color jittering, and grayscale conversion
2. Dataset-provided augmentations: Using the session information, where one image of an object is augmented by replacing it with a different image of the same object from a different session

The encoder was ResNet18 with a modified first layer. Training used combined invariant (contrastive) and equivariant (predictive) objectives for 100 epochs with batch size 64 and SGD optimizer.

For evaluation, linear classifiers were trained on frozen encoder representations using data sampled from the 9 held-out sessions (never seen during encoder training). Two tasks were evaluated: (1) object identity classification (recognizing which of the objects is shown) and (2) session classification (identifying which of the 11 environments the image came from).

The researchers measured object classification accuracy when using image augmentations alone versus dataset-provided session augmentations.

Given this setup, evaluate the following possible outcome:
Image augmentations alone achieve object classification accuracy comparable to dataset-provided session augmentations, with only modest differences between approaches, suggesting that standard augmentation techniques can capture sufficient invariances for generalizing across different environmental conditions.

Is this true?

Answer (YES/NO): NO